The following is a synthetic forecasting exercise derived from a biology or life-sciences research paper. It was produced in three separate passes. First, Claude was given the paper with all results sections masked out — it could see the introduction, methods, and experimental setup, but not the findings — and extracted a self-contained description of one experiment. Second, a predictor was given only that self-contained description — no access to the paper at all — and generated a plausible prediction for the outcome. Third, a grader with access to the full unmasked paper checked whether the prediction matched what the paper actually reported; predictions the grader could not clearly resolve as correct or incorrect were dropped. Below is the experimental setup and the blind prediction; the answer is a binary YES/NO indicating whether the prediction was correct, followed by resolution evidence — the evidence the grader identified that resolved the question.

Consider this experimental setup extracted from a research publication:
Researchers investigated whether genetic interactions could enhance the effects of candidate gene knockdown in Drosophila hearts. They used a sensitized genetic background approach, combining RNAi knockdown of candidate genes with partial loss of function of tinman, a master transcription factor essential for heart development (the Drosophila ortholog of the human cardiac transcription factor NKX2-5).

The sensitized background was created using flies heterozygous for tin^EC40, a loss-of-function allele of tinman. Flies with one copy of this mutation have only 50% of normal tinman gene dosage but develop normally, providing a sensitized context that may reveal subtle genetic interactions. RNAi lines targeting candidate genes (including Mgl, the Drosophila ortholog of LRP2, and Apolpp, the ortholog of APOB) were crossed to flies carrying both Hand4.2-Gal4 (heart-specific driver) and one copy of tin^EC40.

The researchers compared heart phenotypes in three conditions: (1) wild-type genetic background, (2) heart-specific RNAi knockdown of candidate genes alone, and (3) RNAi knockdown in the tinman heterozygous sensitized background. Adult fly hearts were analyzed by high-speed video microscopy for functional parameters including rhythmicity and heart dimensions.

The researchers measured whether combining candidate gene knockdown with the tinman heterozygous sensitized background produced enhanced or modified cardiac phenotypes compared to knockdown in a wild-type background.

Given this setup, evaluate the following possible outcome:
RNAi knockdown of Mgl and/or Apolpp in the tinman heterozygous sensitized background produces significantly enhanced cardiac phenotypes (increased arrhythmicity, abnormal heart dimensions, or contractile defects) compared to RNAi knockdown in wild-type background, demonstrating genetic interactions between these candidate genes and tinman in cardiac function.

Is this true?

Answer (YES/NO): NO